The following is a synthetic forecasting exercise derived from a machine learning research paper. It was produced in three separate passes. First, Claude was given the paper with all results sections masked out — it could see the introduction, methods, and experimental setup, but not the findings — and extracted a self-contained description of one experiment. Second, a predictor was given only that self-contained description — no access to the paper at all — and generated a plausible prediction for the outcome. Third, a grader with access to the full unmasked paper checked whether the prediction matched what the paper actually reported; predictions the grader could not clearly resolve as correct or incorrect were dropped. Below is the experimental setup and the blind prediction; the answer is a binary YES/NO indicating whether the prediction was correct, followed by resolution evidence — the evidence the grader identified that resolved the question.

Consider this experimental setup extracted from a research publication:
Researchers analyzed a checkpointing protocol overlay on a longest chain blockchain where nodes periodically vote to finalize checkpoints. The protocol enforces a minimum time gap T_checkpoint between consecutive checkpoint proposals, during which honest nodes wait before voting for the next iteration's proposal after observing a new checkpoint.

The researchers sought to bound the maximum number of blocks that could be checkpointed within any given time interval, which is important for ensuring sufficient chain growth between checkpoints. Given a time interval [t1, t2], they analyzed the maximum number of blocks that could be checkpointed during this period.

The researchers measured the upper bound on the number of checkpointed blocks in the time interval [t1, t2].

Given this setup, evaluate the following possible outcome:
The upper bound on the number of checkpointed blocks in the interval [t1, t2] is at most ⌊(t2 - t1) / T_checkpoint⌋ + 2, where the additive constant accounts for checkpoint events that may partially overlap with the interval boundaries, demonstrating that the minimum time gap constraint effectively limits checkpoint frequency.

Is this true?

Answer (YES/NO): NO